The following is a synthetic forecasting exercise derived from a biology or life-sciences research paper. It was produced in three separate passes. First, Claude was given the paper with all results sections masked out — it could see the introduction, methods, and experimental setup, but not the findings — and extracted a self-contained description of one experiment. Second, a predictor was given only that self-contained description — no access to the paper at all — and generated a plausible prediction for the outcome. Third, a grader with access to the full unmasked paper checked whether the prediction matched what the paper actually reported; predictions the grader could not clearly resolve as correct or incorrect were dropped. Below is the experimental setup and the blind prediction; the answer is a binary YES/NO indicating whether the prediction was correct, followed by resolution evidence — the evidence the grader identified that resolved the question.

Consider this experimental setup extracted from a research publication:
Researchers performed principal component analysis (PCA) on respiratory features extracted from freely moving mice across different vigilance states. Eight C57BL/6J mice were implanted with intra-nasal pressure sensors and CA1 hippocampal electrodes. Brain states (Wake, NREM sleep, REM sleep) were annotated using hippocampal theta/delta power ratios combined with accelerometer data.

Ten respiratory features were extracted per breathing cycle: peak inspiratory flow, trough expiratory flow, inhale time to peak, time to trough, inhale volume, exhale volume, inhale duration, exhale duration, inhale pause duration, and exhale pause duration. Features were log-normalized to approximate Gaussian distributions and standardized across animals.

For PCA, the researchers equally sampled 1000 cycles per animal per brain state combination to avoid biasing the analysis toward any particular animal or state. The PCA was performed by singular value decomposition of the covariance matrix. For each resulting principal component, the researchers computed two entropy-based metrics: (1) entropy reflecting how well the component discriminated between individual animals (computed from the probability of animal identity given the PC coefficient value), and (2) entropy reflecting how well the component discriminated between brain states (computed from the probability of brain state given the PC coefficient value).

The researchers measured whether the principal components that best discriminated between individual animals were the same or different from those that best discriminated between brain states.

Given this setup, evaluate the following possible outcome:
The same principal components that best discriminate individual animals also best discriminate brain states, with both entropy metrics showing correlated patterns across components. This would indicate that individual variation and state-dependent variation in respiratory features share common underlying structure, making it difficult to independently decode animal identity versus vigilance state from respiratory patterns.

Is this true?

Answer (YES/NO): NO